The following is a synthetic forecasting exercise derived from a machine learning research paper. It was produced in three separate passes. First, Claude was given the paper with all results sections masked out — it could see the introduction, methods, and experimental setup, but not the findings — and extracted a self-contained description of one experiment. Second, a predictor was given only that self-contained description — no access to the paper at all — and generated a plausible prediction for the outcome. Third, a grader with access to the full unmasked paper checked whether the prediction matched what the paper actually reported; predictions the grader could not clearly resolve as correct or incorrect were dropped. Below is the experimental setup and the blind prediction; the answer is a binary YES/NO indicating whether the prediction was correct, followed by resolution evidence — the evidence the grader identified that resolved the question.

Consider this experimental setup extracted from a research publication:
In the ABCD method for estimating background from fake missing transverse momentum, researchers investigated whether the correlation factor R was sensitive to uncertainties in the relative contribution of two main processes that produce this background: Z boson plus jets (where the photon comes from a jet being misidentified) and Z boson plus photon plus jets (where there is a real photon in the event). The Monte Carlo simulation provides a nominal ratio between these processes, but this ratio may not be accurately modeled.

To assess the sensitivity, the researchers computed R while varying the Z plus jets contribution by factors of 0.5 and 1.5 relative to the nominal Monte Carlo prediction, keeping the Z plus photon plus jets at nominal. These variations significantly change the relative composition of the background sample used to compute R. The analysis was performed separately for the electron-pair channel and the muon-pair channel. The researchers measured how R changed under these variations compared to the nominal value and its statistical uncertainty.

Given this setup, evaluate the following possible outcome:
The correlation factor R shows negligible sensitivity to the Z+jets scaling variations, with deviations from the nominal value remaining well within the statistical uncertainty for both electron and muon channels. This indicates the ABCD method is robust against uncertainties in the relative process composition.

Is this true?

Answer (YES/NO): YES